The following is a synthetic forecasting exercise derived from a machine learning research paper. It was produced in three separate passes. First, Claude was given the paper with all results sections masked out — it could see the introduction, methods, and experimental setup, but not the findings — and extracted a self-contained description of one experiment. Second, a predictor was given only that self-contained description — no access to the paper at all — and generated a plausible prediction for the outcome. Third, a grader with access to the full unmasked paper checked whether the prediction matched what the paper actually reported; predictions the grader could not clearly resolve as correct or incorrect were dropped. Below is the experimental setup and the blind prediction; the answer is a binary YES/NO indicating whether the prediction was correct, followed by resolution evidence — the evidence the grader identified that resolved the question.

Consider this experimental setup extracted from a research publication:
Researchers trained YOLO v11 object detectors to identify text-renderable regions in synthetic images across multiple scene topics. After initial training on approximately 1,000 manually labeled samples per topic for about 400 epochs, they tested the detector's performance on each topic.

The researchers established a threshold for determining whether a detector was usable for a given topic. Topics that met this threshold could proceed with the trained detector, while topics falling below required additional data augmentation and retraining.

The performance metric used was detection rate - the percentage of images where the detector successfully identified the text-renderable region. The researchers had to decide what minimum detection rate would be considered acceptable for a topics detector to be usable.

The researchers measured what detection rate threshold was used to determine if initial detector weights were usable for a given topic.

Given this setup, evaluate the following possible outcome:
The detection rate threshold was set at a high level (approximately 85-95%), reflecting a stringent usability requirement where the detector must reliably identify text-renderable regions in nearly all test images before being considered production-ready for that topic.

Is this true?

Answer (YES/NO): NO